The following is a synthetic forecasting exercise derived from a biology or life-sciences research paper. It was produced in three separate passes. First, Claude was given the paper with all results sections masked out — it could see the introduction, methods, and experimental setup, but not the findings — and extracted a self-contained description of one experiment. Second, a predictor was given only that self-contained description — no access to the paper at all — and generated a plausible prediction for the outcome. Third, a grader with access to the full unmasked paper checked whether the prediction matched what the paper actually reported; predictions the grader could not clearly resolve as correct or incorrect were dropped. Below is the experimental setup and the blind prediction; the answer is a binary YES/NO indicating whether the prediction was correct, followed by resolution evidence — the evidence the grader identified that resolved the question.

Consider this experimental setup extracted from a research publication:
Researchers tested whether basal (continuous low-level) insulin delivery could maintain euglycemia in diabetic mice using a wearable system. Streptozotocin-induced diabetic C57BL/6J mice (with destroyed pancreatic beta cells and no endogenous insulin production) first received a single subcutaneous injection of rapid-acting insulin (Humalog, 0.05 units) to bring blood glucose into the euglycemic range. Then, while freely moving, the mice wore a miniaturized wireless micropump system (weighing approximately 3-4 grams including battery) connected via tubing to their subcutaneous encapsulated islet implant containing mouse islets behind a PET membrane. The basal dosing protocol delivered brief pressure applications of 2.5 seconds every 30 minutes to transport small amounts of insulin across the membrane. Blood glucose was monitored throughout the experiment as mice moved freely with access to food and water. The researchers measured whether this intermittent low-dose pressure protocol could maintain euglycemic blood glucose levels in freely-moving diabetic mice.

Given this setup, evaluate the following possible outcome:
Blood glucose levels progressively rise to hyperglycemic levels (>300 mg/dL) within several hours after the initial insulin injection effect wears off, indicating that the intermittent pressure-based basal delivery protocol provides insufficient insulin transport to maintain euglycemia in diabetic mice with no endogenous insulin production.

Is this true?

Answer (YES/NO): NO